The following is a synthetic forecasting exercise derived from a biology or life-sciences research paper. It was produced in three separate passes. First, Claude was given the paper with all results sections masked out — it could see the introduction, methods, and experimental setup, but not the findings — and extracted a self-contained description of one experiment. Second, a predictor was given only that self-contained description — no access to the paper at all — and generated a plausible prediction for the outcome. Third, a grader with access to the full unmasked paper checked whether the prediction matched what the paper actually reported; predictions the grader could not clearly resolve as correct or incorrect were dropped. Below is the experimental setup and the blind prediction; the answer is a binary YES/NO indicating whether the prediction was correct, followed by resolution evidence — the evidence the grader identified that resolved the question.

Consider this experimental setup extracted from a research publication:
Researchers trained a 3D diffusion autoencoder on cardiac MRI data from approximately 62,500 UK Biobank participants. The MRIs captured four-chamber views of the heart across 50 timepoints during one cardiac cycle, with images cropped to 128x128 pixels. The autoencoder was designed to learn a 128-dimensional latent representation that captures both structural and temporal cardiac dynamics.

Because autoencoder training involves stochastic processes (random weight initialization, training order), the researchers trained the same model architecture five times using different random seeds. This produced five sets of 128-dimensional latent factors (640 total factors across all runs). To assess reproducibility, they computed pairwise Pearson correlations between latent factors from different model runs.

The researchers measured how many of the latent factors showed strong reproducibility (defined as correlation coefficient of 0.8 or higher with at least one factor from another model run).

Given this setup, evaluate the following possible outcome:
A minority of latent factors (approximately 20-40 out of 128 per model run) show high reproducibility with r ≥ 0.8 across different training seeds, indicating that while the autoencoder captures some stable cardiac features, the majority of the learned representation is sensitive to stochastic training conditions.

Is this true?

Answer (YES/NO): YES